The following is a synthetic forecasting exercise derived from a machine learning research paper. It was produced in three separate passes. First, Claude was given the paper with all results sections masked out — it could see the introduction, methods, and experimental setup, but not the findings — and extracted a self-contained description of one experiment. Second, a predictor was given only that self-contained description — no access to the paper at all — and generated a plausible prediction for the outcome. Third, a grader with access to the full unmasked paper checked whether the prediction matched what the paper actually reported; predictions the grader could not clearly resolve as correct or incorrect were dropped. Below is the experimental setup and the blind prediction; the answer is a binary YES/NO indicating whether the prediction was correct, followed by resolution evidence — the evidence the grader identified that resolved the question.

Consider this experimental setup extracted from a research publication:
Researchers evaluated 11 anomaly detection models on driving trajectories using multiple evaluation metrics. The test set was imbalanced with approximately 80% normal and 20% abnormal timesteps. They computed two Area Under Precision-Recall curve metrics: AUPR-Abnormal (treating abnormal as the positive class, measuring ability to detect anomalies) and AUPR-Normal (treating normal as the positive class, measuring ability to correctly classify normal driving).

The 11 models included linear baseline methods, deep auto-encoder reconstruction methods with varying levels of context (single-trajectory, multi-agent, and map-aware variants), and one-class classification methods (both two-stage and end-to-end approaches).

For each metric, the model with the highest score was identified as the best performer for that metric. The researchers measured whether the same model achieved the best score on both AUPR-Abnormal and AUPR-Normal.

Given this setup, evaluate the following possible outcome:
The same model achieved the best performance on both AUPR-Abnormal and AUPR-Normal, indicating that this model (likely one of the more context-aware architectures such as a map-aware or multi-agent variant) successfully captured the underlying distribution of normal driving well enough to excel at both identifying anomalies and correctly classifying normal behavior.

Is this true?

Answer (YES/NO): NO